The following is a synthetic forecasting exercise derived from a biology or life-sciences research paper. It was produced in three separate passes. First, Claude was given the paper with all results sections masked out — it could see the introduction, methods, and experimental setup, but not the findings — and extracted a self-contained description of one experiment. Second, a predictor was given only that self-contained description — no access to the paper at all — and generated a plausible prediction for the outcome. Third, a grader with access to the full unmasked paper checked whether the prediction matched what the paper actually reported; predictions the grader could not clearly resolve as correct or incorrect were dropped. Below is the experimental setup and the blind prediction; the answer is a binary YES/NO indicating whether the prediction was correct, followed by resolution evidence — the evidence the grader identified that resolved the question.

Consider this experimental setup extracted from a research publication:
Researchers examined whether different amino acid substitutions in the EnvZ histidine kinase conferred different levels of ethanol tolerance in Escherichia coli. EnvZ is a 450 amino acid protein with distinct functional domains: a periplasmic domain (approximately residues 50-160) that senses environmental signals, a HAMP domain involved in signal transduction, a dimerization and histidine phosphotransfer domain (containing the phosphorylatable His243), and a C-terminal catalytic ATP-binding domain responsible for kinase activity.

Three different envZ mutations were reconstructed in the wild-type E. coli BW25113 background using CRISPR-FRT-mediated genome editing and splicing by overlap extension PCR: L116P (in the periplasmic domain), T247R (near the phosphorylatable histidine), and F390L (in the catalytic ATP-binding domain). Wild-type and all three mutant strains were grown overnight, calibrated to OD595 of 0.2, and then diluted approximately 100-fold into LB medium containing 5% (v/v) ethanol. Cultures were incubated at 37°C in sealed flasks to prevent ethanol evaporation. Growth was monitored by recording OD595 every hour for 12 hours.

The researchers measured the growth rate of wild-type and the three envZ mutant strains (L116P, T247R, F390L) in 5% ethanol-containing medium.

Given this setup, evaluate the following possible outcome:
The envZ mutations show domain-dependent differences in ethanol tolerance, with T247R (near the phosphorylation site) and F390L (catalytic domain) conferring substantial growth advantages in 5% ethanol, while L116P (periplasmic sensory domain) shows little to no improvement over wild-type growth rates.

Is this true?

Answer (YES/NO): NO